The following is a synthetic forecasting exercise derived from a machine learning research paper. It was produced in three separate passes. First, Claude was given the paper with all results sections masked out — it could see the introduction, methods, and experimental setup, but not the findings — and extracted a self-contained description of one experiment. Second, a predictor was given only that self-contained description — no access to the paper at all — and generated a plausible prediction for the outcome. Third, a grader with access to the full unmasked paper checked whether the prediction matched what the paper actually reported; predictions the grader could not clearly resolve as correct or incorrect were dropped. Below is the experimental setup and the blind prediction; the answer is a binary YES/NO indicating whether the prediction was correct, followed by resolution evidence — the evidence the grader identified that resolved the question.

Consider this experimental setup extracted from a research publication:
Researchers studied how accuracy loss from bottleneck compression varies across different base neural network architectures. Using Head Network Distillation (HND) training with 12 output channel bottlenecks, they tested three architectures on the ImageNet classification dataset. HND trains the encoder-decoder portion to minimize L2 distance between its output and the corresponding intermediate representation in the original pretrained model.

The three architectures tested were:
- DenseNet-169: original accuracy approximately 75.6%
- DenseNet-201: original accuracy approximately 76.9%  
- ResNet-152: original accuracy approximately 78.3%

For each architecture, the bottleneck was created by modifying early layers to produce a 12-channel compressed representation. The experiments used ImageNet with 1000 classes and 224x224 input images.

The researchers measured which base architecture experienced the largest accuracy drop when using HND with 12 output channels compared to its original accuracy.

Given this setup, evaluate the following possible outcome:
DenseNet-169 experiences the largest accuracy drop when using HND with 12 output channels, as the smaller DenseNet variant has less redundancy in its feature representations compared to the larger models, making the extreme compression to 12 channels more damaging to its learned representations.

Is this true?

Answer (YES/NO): YES